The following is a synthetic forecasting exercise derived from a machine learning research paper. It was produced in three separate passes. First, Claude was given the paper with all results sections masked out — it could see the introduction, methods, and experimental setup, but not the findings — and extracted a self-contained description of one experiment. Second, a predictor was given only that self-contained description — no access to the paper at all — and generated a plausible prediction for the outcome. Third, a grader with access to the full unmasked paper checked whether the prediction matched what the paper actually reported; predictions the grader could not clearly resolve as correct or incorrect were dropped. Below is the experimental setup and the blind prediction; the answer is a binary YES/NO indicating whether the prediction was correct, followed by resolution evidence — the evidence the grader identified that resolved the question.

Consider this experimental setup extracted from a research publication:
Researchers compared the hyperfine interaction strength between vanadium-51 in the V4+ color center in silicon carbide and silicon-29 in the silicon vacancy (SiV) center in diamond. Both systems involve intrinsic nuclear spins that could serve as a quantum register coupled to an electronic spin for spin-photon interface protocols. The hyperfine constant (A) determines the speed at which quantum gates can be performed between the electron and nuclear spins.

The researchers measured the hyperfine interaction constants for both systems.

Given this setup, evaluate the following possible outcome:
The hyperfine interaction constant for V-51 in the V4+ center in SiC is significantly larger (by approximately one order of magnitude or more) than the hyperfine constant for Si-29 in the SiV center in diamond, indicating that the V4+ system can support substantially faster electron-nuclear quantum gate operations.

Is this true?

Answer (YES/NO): NO